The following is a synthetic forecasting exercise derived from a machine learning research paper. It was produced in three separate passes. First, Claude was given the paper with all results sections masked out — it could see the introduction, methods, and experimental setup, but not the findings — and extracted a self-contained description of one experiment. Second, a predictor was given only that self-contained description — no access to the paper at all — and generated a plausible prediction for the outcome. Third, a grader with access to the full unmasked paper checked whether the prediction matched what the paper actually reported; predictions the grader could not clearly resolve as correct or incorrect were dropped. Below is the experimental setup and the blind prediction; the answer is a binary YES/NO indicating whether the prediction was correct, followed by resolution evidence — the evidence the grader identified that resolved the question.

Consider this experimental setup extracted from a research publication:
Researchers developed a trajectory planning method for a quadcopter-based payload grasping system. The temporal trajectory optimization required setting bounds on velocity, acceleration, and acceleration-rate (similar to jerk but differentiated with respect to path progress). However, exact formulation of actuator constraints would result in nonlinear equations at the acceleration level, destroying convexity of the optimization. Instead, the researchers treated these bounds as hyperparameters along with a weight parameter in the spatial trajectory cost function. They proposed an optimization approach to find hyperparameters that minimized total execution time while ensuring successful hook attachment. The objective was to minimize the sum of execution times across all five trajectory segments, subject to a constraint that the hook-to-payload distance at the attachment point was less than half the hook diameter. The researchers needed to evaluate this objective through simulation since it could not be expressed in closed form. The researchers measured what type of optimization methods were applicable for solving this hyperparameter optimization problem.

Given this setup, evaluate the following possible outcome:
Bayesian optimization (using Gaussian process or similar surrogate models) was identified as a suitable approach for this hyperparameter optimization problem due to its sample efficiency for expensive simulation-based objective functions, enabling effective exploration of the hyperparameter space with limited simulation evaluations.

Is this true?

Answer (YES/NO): NO